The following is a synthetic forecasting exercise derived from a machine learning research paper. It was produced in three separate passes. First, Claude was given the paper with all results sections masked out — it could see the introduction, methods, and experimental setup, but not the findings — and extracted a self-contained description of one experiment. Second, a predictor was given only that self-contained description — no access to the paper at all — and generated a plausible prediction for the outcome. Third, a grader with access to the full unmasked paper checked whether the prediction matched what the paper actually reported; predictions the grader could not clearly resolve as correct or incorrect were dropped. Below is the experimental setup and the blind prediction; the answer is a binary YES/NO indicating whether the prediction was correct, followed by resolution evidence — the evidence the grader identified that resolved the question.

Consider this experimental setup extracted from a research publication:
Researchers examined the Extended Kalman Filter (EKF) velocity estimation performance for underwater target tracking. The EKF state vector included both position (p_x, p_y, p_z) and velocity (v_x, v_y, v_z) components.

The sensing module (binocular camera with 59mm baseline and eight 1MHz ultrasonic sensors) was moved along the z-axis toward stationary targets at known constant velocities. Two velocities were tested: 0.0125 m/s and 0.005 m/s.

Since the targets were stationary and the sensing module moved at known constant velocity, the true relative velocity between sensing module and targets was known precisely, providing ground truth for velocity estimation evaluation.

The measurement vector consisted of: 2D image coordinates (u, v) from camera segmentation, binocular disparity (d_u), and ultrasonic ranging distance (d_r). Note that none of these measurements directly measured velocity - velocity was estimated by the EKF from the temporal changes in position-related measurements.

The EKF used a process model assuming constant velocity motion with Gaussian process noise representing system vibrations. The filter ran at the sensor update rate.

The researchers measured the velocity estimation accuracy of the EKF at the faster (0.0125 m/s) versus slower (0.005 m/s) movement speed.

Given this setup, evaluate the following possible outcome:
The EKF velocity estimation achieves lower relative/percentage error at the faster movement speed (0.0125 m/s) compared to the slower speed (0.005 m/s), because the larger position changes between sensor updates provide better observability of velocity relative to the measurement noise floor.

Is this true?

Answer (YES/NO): YES